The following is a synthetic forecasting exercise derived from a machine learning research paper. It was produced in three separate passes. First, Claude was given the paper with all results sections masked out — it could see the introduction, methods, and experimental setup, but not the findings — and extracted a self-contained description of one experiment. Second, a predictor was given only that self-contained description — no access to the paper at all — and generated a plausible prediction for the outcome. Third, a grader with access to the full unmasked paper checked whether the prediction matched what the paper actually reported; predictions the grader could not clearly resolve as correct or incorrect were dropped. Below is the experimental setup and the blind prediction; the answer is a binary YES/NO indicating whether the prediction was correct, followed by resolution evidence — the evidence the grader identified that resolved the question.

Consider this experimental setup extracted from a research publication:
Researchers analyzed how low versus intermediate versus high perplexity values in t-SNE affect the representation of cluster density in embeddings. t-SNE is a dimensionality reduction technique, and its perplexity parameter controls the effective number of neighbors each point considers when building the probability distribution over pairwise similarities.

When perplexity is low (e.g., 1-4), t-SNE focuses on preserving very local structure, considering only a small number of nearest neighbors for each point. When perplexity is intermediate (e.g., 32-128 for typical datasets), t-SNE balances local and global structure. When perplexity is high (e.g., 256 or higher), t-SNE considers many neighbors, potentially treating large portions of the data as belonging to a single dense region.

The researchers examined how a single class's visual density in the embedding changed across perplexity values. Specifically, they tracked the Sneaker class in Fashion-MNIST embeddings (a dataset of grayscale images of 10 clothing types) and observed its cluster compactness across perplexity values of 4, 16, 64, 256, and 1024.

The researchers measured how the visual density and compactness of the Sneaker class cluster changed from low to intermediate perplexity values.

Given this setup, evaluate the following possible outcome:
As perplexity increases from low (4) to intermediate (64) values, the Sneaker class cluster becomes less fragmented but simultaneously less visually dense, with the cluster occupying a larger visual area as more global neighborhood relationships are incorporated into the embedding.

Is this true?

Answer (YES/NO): NO